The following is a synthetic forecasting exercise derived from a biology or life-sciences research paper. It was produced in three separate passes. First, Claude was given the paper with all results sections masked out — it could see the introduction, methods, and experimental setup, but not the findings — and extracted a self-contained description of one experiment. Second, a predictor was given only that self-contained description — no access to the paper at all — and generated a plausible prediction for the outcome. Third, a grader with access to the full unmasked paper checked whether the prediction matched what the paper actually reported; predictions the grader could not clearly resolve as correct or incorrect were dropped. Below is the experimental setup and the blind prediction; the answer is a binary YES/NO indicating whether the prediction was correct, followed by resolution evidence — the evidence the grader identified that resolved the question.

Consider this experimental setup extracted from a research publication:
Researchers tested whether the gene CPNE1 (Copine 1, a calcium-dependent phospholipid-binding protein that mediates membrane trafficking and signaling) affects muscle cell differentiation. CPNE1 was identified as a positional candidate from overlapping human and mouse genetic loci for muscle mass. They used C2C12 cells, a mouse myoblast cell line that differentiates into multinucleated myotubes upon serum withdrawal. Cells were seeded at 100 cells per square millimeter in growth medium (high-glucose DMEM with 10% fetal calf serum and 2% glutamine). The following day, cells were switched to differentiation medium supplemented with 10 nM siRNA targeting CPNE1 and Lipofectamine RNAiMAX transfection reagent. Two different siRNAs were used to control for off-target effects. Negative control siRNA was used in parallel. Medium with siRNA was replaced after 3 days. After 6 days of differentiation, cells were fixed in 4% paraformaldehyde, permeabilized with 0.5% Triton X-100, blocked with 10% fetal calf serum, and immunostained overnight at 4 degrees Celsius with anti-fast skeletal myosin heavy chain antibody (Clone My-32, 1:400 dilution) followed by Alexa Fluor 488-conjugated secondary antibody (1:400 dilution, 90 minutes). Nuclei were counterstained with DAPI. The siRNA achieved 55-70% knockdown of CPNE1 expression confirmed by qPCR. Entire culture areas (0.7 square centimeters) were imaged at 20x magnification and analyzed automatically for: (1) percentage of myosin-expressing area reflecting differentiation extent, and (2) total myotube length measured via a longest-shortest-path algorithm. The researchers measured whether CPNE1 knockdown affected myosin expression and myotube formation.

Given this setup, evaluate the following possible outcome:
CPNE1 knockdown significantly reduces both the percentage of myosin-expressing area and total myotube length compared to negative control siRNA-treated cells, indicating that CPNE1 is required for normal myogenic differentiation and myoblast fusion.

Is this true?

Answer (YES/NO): NO